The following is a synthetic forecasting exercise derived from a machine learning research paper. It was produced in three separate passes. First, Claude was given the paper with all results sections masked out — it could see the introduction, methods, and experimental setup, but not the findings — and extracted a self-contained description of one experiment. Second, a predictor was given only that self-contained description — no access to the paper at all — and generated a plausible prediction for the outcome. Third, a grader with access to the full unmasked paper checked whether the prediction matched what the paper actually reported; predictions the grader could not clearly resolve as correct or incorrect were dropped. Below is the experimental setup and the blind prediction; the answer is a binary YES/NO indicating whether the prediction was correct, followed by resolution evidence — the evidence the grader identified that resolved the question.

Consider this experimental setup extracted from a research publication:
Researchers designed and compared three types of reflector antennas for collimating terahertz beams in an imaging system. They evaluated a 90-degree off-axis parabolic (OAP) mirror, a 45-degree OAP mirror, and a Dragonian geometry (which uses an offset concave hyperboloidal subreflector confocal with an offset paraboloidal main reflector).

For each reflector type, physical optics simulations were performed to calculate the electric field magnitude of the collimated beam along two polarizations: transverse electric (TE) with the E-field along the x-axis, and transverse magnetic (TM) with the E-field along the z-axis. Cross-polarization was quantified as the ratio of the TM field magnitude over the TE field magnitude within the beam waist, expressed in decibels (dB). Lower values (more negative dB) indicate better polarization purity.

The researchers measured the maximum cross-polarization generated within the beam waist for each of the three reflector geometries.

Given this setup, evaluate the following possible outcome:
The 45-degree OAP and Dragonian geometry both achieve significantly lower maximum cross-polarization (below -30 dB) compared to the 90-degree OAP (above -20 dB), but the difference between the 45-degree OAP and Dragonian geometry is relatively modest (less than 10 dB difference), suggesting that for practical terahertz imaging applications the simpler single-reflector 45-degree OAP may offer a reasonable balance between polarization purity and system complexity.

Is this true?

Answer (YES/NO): NO